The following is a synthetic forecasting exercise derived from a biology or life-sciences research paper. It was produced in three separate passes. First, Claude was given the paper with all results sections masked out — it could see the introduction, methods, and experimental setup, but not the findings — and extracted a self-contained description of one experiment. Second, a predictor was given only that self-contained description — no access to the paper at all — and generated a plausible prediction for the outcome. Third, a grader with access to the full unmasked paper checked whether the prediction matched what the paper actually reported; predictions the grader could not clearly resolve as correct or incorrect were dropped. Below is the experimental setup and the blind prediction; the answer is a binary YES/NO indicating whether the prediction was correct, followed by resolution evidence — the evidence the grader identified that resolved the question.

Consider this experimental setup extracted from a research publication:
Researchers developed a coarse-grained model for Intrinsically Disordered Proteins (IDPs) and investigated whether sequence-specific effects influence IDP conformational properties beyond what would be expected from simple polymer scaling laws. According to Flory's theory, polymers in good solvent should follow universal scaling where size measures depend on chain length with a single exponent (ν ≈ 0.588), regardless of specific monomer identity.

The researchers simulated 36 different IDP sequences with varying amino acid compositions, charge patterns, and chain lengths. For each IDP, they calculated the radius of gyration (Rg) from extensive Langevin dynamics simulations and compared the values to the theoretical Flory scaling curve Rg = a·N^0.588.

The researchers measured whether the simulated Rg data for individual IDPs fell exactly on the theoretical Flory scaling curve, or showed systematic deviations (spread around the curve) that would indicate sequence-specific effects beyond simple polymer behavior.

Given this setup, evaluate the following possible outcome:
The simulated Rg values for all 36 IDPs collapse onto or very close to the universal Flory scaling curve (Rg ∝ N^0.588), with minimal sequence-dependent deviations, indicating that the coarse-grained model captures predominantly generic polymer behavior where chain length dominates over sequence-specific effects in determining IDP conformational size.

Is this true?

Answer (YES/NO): YES